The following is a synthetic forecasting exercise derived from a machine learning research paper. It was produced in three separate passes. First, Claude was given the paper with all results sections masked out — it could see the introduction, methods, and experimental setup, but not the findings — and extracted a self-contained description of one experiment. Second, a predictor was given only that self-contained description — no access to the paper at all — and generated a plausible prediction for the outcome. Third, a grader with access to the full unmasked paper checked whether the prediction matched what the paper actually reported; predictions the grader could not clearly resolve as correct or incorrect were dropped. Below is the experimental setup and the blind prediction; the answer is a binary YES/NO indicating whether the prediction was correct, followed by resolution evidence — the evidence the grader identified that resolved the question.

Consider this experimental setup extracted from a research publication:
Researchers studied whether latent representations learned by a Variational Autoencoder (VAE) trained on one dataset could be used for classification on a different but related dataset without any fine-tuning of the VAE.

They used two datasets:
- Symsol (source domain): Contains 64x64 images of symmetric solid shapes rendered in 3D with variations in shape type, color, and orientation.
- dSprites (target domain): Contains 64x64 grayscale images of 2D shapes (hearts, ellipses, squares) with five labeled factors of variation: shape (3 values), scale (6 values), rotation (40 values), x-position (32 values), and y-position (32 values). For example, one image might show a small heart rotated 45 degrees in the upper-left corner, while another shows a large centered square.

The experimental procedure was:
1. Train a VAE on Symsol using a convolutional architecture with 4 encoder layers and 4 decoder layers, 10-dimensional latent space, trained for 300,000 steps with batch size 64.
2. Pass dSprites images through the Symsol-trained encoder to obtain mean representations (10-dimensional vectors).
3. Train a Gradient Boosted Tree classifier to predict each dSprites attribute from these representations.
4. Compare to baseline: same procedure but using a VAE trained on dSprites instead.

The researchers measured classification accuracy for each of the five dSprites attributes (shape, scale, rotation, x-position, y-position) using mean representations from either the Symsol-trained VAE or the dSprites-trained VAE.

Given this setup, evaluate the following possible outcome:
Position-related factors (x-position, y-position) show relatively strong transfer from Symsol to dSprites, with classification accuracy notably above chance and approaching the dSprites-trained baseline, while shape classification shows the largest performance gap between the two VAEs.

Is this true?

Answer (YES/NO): NO